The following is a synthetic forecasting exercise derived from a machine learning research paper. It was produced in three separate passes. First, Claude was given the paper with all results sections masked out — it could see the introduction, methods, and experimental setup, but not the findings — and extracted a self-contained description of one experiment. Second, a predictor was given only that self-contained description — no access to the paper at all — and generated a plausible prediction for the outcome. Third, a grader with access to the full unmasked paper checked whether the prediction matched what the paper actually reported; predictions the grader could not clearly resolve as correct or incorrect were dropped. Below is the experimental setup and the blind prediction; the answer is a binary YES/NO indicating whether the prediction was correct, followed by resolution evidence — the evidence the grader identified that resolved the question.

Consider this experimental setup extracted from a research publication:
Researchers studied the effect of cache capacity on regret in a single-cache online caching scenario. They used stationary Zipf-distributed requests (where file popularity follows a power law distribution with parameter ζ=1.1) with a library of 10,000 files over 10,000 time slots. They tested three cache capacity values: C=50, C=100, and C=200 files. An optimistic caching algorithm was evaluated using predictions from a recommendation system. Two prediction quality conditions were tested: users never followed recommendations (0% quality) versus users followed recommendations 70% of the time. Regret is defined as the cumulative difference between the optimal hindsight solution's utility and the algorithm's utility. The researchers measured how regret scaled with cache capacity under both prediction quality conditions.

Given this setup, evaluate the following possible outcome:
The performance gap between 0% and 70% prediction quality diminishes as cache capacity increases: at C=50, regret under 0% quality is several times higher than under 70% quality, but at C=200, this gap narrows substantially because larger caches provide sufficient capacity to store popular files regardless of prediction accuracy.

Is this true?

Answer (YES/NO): NO